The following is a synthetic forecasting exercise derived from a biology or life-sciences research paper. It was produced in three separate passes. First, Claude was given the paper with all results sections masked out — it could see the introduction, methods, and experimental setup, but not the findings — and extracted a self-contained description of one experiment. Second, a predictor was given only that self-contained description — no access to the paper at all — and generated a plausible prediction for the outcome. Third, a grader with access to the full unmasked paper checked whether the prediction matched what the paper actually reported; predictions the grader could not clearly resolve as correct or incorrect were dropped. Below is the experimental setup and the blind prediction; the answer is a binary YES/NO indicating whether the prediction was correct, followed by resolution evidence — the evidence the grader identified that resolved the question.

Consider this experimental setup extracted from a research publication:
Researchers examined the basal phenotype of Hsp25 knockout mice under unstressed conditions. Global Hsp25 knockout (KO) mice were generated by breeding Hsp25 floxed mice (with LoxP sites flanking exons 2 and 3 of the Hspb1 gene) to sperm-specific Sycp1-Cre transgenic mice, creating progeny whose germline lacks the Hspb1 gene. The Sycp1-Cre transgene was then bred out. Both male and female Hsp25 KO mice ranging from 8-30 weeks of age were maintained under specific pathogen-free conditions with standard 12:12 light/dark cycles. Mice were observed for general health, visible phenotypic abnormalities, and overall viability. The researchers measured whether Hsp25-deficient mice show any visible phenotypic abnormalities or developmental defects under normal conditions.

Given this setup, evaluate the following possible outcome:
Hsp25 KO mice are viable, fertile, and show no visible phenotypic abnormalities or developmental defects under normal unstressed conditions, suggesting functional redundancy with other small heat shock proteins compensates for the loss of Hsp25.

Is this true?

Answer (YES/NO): YES